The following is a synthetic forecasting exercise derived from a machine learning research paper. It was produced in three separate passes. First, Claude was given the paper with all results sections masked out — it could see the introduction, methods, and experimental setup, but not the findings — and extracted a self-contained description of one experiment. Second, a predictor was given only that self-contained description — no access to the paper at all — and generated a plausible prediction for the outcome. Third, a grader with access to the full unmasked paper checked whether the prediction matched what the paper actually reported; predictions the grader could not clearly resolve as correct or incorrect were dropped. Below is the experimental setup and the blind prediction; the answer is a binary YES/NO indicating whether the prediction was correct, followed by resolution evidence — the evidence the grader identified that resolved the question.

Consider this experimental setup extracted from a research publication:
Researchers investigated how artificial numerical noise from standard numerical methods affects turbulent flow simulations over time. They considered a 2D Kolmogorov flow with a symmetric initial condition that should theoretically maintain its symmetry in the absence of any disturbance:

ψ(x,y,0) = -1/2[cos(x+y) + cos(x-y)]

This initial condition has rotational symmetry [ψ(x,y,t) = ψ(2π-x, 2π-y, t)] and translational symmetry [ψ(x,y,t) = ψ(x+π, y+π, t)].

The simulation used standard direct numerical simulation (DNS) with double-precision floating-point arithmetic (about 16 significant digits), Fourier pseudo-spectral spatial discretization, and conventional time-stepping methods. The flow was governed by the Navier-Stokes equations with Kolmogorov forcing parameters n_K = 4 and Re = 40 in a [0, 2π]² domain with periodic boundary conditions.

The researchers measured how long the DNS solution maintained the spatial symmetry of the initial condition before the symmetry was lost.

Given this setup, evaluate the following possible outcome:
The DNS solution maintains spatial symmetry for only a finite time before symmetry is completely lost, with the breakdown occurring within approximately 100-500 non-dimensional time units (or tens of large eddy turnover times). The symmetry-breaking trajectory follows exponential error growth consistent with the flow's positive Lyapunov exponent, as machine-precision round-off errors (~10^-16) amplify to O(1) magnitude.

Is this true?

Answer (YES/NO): YES